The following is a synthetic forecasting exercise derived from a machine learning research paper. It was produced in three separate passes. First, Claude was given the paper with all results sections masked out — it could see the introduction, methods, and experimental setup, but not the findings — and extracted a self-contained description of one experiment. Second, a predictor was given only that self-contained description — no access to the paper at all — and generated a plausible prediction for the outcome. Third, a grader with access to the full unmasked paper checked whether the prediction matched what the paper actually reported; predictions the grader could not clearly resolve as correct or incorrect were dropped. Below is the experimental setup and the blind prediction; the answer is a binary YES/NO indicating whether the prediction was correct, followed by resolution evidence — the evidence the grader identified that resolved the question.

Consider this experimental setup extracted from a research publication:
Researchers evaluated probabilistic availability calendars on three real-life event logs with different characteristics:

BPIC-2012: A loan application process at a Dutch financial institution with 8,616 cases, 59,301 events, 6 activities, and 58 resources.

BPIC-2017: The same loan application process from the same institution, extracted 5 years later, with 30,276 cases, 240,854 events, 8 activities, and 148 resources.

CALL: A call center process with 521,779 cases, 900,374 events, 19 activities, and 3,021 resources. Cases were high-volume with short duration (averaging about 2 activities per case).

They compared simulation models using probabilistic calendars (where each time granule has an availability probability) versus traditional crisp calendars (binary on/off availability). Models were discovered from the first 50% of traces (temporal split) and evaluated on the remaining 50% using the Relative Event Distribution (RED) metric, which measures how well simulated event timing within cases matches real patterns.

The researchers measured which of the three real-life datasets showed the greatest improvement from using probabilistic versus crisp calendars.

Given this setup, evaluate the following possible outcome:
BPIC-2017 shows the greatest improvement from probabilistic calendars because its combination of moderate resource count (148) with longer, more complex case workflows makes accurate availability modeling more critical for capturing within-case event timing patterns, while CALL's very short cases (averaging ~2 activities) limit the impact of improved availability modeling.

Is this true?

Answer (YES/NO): YES